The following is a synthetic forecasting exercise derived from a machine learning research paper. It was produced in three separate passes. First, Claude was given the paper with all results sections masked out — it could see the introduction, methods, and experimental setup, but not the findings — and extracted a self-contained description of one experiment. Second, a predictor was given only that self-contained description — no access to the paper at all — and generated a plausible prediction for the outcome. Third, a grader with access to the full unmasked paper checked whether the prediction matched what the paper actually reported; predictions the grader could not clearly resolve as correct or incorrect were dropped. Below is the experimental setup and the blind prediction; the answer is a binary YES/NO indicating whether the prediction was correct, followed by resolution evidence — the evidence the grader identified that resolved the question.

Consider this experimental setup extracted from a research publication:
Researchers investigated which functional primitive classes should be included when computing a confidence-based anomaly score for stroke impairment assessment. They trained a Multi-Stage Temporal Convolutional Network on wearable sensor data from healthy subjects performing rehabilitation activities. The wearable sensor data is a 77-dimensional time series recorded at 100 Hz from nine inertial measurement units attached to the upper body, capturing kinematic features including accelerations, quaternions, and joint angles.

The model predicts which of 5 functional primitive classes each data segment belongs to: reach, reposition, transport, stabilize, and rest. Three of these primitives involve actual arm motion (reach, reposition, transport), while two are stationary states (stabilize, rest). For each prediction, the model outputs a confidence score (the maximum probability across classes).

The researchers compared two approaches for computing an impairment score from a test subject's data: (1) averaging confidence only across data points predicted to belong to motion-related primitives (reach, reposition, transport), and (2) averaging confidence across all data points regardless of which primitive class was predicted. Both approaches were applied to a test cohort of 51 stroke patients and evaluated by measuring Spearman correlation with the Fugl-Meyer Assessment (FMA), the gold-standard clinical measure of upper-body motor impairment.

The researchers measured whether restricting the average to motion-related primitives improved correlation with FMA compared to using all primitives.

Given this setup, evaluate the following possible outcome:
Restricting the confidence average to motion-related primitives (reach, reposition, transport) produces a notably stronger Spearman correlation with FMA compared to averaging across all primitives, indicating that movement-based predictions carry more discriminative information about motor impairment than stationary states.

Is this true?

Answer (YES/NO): YES